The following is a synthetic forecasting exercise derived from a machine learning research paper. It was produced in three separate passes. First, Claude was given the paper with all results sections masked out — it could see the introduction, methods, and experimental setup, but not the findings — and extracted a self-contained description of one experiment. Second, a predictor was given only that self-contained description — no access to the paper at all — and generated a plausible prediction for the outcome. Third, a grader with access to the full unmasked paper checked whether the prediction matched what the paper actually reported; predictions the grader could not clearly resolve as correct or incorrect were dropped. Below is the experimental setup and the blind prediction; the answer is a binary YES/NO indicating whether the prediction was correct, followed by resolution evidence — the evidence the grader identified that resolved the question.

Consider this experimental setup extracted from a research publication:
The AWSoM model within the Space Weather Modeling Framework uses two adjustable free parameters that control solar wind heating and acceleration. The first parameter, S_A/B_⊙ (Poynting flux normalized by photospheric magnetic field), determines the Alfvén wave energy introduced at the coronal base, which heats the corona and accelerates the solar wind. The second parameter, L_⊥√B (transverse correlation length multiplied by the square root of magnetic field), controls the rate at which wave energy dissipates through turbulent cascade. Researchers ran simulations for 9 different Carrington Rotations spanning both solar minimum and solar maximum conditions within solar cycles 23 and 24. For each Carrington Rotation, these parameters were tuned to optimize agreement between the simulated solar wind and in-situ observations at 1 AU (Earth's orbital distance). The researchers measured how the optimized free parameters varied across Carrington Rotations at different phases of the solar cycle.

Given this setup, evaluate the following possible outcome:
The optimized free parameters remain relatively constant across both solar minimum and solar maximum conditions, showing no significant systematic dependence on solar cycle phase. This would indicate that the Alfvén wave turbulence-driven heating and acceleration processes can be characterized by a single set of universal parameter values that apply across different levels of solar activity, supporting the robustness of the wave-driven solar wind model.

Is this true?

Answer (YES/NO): NO